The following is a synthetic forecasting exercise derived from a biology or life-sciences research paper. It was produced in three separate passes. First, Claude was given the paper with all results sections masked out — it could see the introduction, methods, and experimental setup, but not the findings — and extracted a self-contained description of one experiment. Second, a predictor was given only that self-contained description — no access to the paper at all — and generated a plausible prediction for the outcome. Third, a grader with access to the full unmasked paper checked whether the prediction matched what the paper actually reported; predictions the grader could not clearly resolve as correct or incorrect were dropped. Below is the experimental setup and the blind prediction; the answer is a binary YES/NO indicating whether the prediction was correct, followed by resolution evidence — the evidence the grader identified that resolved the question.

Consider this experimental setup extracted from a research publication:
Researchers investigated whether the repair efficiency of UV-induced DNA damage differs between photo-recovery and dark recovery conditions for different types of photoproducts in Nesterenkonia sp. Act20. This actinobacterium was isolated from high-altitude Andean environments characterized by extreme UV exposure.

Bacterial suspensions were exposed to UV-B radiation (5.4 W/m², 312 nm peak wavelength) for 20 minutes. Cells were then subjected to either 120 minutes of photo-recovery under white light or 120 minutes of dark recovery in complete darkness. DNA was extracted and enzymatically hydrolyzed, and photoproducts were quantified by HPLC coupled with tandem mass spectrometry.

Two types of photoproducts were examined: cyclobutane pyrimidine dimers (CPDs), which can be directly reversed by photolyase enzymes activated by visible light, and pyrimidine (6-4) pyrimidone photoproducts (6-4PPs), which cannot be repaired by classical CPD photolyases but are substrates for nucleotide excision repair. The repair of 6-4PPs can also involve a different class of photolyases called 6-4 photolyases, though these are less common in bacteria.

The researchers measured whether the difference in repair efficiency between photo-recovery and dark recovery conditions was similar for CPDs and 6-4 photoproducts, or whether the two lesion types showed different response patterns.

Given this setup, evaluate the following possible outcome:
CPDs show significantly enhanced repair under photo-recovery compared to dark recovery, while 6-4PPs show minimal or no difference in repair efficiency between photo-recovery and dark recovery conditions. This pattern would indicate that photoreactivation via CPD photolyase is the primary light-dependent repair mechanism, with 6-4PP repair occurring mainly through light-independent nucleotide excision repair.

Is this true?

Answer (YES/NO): NO